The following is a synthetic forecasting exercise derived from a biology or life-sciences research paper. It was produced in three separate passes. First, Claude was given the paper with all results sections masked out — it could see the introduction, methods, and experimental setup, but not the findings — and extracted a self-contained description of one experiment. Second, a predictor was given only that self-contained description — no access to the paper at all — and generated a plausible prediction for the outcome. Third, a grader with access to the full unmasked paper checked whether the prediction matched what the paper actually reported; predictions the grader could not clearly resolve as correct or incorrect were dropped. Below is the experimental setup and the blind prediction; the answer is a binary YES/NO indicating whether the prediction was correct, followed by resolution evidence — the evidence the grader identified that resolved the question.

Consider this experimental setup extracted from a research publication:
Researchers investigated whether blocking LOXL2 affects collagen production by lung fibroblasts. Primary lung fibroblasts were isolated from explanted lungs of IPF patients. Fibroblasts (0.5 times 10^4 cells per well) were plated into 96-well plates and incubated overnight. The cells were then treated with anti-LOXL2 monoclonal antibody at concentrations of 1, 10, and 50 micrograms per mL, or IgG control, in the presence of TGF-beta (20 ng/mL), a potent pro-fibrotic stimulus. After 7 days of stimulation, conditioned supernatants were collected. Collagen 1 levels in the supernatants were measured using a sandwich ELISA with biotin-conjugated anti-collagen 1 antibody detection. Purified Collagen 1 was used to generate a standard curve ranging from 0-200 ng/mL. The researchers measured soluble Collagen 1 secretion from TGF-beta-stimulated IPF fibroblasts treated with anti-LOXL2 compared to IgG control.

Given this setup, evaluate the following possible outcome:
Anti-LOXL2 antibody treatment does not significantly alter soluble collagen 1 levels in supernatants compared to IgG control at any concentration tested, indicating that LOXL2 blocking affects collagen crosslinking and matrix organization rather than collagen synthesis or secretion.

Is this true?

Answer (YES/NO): YES